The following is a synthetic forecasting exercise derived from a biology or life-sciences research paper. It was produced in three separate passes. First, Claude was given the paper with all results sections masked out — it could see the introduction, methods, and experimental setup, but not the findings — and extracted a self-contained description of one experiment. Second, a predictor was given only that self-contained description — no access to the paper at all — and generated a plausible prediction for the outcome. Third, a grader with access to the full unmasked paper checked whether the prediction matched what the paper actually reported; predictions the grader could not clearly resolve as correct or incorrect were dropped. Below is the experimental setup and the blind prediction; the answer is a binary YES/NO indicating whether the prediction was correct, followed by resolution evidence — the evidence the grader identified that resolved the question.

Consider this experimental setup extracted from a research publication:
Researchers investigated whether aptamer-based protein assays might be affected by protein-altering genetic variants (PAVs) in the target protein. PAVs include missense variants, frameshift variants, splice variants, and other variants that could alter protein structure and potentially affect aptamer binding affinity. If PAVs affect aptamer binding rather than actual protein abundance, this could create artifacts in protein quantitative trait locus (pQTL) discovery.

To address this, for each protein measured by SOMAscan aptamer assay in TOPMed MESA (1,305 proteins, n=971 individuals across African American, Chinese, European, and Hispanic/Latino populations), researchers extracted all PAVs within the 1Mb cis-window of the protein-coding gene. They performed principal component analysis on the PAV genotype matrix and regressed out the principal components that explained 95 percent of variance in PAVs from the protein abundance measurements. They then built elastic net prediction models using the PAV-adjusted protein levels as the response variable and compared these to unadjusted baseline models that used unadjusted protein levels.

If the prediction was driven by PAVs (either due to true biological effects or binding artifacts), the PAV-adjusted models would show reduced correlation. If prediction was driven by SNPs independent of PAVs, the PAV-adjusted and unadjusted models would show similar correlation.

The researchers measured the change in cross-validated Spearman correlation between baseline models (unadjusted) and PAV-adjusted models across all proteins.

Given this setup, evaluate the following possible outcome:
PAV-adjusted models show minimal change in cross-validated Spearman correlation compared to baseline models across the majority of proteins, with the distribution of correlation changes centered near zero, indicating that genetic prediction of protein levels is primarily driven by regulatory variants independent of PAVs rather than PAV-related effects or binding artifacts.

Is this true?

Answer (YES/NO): NO